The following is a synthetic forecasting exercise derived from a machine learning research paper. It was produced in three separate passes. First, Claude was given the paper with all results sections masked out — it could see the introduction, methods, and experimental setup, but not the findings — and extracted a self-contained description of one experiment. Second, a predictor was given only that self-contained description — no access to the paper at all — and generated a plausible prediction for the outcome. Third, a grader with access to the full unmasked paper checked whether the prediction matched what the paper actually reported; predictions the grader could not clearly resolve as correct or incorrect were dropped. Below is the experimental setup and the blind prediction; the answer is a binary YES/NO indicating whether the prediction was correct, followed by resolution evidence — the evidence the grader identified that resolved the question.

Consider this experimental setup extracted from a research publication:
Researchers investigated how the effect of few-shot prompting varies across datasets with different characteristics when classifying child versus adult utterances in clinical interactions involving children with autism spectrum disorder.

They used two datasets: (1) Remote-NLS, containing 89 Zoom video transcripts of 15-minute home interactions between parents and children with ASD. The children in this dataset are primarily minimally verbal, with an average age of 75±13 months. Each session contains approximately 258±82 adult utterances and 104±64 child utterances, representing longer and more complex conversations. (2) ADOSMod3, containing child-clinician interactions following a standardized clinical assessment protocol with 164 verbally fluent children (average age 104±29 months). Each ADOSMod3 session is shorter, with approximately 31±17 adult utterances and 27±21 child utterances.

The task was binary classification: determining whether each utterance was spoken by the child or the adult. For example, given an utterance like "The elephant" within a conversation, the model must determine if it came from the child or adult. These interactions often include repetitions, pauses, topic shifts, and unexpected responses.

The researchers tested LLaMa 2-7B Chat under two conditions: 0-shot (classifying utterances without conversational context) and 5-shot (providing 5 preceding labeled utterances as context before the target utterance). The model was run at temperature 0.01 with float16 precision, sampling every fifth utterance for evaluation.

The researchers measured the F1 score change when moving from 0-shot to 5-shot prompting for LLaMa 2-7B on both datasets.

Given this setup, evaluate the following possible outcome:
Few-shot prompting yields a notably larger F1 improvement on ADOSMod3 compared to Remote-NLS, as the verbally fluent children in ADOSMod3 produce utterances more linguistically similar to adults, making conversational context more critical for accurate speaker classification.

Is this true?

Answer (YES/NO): YES